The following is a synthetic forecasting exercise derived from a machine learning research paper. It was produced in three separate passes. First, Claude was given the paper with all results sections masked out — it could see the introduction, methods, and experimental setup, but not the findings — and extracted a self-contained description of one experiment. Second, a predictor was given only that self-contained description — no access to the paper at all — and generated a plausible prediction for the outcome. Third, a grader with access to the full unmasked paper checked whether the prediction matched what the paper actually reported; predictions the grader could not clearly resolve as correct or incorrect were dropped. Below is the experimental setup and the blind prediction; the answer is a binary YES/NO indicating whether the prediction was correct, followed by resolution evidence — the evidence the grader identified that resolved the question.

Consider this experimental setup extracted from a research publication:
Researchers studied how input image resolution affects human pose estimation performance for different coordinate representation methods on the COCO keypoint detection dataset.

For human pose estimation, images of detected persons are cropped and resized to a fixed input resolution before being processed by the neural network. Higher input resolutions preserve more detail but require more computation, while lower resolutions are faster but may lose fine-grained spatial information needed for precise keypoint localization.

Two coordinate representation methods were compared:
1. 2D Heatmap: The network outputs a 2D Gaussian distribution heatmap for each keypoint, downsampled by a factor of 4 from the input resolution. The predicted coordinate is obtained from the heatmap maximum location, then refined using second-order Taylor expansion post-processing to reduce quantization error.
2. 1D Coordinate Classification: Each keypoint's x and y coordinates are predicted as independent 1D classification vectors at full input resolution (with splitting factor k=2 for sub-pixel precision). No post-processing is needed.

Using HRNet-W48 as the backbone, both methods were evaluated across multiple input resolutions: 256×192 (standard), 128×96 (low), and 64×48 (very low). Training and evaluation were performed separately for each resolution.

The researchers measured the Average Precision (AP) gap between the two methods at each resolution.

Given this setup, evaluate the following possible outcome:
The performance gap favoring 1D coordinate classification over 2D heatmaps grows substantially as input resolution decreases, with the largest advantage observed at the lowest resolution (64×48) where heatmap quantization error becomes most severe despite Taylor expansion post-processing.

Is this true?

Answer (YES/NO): YES